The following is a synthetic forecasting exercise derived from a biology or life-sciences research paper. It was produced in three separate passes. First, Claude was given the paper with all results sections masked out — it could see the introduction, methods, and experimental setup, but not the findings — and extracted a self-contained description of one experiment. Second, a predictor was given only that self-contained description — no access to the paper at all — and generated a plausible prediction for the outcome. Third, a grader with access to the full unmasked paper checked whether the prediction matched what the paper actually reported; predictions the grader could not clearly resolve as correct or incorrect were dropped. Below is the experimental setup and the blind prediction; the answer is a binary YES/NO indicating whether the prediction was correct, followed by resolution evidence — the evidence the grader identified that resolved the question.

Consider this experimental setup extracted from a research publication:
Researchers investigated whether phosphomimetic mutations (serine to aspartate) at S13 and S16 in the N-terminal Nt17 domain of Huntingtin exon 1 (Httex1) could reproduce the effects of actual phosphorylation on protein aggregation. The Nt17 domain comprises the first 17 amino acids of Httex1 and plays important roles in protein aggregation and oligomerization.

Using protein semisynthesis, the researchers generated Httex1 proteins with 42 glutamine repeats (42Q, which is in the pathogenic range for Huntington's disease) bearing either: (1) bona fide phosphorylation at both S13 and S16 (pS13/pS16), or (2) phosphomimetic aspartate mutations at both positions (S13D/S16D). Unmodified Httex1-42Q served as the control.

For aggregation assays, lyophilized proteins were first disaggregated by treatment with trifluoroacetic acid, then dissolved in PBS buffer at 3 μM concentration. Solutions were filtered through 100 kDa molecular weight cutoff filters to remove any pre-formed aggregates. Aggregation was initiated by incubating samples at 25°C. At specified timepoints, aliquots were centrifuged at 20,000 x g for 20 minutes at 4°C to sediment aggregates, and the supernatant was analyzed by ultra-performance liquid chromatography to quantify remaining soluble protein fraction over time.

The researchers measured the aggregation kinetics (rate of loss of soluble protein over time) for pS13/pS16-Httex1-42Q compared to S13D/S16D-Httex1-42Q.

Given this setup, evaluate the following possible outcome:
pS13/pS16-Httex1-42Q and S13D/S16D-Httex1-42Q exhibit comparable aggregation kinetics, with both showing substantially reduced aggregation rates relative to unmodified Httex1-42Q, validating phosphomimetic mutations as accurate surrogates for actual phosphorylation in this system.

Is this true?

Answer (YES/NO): NO